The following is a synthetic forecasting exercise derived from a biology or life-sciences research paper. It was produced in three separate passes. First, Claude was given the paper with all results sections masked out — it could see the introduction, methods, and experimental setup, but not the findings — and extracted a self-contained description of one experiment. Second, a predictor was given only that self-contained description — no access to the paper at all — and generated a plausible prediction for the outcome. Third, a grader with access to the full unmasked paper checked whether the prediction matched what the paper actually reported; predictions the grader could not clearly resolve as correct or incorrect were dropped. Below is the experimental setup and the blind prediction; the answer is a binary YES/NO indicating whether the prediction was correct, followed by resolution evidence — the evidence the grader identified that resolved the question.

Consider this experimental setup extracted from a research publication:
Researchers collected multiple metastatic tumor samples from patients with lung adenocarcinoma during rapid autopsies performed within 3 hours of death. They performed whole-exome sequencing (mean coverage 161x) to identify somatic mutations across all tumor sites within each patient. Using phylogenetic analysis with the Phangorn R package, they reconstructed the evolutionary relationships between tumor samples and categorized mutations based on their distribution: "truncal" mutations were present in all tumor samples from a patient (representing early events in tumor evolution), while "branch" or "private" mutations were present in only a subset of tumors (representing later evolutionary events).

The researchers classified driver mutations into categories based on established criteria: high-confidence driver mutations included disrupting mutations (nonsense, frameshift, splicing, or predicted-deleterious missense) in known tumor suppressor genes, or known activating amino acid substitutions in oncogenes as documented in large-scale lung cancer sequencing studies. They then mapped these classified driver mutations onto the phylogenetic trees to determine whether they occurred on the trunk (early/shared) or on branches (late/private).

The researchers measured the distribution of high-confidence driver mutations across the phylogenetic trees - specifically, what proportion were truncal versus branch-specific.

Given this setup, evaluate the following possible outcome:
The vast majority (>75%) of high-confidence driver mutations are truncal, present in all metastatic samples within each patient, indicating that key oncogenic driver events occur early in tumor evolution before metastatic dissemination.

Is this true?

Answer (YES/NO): NO